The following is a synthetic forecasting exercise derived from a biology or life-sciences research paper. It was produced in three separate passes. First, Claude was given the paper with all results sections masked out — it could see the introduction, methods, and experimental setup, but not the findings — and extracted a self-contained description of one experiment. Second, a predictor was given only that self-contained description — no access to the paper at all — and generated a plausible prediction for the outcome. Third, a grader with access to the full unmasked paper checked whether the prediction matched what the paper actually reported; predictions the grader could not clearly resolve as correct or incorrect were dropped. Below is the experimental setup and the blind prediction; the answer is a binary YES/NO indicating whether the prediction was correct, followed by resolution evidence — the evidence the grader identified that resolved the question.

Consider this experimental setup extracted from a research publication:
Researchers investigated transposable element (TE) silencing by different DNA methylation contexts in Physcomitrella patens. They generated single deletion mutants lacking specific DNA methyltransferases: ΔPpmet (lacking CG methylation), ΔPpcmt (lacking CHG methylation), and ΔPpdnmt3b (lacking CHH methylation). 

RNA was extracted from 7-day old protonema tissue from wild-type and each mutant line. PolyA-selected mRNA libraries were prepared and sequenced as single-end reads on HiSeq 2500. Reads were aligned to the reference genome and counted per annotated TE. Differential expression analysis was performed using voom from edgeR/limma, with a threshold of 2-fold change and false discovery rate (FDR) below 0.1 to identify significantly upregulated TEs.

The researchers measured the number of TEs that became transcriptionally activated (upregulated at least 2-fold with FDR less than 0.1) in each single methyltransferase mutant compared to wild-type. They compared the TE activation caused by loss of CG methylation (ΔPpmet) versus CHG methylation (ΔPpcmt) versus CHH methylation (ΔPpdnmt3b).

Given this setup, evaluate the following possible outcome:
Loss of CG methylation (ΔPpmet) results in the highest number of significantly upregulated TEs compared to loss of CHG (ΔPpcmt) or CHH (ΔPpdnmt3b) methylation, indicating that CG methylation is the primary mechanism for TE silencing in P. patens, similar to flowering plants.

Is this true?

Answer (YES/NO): NO